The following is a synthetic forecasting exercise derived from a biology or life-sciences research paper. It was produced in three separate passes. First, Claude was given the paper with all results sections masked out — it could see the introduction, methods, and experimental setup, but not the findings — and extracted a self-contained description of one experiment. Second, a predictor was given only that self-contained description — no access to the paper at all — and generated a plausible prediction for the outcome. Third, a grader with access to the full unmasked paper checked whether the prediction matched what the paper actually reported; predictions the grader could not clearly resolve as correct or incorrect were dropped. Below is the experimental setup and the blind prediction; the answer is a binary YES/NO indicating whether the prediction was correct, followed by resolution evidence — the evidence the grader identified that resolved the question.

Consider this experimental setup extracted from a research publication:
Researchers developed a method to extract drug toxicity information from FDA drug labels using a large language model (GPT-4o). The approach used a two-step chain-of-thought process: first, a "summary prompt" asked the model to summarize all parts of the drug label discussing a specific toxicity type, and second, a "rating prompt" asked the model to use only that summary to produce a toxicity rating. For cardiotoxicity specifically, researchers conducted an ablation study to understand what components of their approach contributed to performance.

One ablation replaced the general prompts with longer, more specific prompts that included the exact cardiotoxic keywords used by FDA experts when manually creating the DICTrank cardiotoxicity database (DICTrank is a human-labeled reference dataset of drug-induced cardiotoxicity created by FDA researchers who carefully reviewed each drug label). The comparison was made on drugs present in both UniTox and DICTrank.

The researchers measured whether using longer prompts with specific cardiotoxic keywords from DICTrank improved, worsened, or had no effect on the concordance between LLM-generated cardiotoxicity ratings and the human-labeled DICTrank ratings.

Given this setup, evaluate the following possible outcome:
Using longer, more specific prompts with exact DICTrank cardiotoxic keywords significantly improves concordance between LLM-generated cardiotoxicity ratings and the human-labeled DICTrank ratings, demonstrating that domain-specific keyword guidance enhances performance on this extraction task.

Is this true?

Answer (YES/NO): NO